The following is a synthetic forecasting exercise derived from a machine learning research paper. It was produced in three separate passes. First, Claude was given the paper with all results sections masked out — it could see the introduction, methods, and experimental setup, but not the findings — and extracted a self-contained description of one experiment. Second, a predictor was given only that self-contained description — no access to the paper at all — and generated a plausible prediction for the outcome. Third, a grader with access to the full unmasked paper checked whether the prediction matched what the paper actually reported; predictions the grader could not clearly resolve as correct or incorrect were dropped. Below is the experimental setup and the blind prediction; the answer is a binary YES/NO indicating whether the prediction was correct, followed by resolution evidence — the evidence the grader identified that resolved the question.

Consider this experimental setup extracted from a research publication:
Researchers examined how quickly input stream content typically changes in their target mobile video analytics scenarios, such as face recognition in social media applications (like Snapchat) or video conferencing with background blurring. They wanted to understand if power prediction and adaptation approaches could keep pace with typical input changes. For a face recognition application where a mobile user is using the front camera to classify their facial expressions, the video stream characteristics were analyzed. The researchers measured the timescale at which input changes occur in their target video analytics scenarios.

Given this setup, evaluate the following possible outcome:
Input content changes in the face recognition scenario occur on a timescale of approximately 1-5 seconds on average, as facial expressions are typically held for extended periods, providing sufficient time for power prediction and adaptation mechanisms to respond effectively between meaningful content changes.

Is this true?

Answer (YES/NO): NO